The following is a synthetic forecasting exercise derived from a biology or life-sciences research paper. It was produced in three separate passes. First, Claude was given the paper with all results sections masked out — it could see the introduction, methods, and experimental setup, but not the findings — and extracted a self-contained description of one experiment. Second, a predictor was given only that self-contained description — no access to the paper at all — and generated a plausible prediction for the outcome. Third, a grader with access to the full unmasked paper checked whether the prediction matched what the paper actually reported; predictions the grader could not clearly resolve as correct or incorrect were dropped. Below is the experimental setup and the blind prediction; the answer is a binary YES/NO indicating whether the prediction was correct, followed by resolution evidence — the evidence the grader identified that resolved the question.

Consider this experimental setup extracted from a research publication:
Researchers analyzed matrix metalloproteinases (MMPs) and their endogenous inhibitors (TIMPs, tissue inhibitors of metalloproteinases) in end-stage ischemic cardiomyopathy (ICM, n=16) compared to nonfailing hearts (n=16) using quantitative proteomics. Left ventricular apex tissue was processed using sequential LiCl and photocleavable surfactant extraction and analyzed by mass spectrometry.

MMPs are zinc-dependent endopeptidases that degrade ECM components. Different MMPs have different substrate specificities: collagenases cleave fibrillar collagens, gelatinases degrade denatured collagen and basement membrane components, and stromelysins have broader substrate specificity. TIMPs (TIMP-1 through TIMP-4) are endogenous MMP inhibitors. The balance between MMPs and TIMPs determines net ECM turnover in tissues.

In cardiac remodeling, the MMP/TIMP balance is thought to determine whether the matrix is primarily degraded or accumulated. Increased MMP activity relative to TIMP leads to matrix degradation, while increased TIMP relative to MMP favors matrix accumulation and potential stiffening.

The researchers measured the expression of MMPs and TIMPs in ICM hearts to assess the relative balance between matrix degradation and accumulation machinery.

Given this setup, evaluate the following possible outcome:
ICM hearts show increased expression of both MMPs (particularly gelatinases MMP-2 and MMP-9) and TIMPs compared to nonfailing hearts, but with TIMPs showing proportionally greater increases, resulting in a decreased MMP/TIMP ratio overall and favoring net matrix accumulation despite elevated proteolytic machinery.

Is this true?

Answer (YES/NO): NO